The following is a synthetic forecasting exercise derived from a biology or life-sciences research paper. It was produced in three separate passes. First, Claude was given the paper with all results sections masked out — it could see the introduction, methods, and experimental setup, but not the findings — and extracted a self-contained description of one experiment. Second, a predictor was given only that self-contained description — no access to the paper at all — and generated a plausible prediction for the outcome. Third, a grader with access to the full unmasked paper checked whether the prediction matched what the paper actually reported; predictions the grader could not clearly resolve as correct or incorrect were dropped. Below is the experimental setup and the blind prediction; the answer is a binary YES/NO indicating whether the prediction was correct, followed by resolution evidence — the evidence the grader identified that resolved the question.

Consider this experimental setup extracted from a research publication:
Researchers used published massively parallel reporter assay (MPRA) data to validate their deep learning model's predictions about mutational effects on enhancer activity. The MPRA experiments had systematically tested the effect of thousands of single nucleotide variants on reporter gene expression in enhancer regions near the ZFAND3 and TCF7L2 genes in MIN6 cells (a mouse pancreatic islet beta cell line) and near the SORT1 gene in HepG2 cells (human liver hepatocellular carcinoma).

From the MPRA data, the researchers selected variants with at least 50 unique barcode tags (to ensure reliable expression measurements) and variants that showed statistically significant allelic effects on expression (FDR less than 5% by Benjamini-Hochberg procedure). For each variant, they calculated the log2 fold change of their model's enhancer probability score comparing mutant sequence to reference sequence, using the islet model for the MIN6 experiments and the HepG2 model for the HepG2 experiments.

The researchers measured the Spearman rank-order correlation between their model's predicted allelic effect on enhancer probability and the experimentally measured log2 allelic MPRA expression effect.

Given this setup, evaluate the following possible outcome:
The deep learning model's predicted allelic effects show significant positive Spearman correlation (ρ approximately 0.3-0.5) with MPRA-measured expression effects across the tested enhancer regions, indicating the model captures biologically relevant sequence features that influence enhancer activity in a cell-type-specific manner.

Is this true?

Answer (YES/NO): YES